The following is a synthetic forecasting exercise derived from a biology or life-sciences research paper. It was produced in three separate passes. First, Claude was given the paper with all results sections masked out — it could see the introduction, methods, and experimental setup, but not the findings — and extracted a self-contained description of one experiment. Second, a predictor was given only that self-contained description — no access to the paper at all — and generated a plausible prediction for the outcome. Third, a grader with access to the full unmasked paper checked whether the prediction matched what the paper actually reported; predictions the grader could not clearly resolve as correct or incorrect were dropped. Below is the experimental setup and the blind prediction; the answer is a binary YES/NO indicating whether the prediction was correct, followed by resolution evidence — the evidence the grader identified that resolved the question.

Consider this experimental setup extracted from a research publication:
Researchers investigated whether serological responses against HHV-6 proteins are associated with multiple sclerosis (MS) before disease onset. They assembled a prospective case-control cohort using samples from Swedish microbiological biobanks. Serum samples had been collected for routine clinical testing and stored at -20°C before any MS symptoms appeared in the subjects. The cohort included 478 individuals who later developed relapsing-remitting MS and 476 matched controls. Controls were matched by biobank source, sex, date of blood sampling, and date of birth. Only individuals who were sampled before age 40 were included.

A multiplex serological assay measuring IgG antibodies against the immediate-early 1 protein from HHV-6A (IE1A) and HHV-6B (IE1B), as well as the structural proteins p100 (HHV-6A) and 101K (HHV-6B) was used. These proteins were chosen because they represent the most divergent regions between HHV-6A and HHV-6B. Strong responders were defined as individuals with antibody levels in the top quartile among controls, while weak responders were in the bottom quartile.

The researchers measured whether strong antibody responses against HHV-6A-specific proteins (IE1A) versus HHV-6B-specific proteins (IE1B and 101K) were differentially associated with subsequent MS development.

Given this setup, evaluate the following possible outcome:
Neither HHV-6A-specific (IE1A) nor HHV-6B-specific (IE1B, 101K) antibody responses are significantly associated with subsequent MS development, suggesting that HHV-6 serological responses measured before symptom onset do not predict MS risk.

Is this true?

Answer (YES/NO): NO